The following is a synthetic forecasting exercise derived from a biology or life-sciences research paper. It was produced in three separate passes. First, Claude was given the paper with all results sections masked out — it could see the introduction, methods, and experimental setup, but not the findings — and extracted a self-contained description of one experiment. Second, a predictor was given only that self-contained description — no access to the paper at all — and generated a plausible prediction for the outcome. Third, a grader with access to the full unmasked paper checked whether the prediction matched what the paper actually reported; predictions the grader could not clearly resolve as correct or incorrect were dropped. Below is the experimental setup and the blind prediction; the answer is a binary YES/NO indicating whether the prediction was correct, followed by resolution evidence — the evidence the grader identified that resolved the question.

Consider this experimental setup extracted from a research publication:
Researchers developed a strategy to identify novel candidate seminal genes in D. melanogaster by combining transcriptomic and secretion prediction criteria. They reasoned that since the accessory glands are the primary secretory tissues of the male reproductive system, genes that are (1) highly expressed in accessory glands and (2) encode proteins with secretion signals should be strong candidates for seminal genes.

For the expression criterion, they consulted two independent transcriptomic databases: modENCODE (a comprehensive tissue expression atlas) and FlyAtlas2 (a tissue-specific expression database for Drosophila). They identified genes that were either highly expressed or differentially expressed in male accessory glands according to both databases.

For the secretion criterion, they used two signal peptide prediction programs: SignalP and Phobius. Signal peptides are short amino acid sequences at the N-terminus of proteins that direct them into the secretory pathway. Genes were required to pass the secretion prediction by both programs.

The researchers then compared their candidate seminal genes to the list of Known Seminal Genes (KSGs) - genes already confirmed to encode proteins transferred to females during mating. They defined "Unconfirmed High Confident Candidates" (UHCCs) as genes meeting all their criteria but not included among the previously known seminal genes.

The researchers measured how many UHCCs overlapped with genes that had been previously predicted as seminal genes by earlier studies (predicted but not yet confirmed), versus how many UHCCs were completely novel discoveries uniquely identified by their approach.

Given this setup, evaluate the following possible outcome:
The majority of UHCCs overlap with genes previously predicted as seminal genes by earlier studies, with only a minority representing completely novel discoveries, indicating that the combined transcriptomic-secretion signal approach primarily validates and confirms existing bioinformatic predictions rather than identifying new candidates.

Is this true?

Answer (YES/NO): NO